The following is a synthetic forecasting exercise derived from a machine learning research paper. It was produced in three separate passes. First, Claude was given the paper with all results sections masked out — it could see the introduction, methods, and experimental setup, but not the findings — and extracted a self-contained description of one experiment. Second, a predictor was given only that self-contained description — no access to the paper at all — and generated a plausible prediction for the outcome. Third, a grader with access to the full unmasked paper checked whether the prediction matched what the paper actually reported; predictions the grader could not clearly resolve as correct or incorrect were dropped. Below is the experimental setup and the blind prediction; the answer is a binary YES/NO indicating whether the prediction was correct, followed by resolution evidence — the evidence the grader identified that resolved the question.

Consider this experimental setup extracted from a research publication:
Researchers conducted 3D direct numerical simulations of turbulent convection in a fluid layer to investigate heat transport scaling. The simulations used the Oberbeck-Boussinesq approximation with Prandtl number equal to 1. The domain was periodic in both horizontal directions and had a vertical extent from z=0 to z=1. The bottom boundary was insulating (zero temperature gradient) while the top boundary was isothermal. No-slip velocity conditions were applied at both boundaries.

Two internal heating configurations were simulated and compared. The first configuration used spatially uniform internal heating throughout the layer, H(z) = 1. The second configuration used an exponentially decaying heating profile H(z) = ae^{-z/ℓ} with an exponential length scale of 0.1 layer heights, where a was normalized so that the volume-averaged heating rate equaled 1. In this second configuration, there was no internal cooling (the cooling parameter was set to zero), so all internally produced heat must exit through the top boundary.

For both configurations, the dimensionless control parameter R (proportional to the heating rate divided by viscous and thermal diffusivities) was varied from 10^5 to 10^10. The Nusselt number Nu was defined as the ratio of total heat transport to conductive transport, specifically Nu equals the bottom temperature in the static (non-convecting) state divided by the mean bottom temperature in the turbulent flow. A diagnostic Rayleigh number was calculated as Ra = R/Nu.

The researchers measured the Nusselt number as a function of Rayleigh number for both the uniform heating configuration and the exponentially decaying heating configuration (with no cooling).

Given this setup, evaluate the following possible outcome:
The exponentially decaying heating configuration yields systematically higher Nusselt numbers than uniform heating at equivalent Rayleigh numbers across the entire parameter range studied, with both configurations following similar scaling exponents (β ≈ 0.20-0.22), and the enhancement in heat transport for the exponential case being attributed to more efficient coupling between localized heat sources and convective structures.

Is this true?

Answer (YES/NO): NO